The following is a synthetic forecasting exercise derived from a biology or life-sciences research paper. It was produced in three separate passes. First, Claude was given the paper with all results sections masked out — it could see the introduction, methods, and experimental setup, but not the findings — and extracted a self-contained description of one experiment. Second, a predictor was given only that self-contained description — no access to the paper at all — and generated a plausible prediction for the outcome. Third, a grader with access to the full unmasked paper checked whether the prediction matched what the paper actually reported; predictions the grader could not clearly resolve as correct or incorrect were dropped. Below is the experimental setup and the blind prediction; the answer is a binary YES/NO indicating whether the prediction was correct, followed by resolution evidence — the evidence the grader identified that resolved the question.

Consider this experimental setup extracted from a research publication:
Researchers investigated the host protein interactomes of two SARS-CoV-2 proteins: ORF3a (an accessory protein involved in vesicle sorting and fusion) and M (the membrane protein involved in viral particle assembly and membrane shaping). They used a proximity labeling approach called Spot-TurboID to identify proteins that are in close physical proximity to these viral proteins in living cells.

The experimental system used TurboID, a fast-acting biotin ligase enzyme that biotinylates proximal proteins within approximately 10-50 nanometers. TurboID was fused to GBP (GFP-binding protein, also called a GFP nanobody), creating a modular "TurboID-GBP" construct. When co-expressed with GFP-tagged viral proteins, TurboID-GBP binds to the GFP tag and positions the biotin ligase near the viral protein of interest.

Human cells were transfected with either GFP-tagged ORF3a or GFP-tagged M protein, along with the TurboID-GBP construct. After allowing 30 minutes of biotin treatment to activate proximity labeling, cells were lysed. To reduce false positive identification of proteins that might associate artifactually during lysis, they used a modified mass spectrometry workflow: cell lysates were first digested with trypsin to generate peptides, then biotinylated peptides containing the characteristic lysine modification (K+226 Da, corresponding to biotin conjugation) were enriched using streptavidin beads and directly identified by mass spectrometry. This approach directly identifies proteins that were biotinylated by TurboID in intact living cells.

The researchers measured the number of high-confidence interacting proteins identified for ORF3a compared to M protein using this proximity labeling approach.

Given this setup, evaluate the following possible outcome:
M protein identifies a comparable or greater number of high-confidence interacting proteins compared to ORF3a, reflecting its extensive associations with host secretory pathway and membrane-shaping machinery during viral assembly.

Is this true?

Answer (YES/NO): YES